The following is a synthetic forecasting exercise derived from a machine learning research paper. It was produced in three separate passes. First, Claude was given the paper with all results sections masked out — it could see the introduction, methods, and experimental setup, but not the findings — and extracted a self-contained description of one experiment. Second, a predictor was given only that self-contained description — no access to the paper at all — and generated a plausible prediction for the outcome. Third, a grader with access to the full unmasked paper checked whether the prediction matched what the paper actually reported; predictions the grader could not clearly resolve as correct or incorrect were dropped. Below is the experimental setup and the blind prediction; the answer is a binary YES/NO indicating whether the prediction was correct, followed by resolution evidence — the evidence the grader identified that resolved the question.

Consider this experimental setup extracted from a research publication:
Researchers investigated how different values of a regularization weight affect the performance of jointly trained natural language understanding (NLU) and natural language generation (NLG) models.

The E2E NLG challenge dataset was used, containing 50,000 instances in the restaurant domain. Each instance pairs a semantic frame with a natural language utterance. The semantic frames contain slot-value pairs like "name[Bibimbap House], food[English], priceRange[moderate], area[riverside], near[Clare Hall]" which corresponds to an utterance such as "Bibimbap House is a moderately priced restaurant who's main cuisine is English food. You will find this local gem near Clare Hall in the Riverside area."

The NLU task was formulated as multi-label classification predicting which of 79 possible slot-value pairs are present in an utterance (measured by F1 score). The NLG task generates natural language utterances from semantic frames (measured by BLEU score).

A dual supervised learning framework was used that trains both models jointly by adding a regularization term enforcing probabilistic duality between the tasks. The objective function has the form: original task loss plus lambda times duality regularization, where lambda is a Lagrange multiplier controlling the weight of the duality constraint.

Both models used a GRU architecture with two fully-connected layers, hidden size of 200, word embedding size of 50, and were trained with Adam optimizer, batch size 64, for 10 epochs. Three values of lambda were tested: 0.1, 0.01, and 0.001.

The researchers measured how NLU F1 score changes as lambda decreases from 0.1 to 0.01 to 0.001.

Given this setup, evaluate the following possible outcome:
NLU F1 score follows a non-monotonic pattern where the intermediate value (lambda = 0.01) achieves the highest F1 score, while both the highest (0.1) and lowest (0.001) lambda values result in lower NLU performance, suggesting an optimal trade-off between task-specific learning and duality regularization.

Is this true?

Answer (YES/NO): NO